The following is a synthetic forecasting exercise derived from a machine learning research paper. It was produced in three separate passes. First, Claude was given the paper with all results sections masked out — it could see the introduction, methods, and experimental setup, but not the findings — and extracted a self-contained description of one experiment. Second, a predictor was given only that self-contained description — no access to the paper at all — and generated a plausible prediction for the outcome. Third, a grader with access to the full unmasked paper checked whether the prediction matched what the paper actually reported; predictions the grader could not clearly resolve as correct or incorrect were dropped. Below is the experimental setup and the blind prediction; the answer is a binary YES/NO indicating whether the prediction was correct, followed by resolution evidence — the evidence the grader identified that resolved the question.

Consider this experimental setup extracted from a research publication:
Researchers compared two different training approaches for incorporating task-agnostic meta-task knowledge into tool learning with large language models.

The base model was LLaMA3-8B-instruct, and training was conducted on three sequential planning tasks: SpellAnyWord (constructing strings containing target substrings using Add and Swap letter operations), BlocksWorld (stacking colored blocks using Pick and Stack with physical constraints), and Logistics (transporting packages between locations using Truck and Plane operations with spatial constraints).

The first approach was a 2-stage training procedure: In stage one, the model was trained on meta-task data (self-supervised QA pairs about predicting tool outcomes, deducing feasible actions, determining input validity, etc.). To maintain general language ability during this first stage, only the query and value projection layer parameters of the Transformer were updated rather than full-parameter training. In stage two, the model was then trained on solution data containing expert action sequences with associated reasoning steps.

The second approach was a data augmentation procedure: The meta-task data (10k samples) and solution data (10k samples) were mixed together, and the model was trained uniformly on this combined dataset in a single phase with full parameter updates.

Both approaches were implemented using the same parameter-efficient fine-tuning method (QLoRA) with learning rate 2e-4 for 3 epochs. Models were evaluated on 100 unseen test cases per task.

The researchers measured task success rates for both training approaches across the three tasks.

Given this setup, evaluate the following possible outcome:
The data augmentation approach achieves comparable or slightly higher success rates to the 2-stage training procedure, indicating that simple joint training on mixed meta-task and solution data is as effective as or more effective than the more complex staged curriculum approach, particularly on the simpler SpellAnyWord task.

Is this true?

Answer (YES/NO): NO